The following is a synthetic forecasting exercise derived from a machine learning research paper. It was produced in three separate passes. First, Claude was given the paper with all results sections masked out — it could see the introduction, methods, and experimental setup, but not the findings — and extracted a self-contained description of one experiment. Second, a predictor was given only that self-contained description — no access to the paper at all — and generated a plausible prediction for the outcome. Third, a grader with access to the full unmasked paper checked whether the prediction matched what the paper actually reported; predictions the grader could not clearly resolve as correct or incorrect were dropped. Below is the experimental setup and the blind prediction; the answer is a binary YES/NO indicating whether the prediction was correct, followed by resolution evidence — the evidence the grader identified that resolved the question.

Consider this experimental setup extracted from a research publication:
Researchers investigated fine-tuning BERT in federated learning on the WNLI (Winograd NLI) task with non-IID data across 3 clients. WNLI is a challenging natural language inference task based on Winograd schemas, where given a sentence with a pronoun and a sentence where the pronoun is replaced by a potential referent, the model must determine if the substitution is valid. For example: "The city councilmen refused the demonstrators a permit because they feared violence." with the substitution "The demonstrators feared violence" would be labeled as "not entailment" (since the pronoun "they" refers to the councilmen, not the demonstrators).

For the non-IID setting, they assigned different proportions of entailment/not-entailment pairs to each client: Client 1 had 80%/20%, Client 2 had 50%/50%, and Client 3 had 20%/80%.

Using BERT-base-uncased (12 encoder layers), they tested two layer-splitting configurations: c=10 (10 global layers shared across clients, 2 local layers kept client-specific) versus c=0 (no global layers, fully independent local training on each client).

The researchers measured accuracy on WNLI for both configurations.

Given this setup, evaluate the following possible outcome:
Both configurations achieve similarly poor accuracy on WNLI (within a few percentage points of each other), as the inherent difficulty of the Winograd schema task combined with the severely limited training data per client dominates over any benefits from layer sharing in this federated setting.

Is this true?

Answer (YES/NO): NO